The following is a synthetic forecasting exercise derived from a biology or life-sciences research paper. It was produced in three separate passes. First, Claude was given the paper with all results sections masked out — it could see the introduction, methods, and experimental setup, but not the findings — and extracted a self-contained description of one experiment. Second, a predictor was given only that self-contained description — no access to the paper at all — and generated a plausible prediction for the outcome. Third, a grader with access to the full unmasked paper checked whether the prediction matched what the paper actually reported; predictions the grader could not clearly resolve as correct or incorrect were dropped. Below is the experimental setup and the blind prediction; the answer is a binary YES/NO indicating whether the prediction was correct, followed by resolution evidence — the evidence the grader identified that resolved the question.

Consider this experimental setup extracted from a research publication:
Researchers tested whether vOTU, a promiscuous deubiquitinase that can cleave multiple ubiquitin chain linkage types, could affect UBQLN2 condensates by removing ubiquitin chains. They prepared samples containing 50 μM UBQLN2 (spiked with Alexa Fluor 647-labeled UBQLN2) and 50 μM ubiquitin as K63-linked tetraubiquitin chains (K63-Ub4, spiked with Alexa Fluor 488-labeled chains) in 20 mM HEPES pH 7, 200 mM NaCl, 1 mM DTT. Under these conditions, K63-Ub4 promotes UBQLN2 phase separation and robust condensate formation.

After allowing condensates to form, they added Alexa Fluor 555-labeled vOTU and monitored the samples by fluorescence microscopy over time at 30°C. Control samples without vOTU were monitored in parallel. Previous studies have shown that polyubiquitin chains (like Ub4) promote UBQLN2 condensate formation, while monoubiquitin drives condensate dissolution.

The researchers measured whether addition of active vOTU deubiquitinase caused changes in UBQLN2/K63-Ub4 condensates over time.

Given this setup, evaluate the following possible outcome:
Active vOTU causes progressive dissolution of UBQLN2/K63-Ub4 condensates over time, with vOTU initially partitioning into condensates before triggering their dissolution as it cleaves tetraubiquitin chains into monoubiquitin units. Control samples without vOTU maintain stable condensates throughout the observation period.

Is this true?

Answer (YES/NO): NO